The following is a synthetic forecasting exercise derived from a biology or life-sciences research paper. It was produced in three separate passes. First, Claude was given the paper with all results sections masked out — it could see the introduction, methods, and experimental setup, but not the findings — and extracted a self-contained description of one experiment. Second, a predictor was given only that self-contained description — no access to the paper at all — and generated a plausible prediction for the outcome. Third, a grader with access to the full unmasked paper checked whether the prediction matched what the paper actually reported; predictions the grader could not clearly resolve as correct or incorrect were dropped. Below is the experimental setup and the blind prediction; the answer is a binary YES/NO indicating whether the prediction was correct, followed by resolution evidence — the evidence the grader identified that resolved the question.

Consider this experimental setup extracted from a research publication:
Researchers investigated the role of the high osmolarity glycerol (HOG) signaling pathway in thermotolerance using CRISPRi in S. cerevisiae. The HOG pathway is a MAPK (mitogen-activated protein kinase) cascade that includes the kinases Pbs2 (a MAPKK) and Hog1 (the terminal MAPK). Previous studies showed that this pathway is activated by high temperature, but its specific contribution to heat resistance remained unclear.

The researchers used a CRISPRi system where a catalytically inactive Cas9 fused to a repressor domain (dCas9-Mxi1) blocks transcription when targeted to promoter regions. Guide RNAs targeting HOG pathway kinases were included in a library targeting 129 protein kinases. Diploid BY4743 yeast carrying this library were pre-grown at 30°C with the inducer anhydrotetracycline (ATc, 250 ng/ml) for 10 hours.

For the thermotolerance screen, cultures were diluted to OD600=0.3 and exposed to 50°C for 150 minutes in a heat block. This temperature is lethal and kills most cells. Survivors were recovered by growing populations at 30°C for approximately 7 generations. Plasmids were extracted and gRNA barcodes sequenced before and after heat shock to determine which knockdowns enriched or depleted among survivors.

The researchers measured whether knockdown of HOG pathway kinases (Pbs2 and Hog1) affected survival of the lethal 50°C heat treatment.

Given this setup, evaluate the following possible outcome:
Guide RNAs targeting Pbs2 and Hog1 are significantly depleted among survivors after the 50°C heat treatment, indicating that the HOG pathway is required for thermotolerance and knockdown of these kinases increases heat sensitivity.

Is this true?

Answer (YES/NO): YES